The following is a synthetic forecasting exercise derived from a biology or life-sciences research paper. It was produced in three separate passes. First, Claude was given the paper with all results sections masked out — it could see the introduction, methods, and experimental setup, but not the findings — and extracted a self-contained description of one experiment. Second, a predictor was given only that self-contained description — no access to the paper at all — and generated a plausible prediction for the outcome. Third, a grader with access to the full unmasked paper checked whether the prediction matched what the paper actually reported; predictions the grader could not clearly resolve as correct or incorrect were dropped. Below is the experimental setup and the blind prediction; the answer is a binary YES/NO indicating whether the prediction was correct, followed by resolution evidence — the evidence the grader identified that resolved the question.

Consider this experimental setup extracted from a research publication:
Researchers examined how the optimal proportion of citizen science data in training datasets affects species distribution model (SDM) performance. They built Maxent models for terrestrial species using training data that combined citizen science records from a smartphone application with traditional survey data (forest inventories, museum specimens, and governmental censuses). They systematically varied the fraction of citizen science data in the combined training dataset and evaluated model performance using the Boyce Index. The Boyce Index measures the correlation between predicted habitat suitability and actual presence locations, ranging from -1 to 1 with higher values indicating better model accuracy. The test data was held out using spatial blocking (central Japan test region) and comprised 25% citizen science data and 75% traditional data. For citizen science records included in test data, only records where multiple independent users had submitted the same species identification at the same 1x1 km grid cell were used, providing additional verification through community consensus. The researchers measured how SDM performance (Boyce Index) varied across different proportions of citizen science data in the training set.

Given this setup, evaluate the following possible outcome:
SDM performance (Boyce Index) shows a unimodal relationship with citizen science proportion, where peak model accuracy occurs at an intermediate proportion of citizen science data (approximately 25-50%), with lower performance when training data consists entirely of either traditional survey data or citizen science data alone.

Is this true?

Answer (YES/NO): NO